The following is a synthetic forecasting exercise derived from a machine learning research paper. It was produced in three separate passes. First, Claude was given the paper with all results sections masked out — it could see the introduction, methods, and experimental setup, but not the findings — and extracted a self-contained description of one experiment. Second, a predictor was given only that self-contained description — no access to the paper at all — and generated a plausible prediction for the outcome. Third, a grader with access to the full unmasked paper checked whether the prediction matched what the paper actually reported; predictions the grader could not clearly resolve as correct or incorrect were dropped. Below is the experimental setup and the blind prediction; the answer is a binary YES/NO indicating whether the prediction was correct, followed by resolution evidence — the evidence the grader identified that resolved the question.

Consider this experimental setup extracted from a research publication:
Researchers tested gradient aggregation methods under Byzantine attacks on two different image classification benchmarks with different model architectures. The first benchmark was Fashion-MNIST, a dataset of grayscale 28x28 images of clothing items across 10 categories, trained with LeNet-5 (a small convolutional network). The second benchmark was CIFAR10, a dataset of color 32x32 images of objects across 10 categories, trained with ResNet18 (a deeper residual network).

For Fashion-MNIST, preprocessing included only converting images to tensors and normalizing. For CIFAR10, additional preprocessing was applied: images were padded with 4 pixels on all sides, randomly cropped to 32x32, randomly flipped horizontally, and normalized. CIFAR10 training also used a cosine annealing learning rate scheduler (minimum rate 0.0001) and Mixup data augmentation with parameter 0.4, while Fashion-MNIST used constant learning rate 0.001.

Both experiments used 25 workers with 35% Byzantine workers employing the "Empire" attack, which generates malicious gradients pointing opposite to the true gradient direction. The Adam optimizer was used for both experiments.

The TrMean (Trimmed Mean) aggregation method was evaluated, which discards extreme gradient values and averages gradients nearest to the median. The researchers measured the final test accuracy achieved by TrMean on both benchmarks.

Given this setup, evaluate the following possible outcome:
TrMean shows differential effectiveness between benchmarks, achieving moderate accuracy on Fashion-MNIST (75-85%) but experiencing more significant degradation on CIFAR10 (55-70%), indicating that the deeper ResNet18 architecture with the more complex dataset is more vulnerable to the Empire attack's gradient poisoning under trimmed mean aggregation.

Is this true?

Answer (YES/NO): NO